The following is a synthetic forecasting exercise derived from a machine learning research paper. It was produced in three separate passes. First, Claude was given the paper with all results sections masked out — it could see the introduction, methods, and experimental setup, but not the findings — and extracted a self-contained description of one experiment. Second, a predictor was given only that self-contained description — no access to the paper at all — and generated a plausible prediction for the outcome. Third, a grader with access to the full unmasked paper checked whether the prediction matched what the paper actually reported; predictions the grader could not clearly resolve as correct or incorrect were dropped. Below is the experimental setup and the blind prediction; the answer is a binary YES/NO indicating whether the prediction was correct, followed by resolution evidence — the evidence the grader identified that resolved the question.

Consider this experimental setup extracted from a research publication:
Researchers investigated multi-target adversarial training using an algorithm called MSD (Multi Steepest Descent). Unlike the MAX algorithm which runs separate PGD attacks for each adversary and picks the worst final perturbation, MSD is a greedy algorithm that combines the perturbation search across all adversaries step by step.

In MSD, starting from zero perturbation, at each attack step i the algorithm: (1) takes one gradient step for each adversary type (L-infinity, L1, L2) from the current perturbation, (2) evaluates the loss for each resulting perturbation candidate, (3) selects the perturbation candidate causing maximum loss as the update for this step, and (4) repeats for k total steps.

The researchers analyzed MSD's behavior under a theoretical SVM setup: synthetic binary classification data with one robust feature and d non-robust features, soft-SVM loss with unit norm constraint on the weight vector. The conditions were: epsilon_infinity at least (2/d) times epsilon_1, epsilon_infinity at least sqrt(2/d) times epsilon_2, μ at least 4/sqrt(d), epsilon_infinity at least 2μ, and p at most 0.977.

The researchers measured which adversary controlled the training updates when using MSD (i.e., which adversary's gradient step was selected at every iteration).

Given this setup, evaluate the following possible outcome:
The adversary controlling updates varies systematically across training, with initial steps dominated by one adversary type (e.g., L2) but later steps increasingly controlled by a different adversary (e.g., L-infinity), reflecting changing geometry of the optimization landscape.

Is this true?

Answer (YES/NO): NO